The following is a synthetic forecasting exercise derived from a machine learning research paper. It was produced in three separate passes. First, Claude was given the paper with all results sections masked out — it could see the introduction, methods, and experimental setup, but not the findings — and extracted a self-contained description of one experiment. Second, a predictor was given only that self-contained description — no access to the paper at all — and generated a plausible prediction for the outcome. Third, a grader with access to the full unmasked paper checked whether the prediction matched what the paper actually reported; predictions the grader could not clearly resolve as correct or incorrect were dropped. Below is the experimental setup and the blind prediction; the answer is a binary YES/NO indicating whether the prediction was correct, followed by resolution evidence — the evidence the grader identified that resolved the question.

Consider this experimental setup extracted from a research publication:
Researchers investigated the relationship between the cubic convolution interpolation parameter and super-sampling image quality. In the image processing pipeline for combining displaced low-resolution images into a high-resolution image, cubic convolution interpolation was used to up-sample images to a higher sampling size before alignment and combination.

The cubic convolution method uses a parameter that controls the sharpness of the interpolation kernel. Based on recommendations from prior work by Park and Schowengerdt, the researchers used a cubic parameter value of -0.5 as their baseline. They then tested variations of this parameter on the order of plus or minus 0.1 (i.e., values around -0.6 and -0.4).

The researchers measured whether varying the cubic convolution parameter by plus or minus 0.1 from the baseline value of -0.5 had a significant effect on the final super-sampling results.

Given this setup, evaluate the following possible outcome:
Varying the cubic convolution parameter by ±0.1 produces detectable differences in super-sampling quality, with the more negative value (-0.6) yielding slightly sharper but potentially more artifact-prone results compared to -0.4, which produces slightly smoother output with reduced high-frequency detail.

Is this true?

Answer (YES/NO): NO